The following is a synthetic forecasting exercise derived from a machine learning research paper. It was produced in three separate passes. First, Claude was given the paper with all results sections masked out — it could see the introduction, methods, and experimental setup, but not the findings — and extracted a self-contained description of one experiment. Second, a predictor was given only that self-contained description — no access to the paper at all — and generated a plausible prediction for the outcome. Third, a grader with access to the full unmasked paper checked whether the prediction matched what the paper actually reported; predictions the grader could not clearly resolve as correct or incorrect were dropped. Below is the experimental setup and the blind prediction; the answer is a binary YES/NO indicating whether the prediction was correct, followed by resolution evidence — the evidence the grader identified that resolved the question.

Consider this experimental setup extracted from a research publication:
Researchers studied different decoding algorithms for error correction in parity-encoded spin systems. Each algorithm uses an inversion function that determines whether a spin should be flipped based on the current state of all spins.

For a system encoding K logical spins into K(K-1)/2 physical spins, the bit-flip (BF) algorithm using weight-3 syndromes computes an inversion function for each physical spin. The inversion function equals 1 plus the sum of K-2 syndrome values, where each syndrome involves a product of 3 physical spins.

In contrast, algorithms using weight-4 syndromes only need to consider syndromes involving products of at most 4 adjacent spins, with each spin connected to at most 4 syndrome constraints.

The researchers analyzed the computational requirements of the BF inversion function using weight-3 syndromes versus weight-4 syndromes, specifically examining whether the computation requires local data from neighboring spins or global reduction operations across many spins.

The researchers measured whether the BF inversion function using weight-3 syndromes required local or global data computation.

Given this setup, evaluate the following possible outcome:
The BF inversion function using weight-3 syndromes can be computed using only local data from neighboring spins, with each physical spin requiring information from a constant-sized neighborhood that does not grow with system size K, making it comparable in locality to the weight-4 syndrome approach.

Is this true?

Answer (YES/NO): NO